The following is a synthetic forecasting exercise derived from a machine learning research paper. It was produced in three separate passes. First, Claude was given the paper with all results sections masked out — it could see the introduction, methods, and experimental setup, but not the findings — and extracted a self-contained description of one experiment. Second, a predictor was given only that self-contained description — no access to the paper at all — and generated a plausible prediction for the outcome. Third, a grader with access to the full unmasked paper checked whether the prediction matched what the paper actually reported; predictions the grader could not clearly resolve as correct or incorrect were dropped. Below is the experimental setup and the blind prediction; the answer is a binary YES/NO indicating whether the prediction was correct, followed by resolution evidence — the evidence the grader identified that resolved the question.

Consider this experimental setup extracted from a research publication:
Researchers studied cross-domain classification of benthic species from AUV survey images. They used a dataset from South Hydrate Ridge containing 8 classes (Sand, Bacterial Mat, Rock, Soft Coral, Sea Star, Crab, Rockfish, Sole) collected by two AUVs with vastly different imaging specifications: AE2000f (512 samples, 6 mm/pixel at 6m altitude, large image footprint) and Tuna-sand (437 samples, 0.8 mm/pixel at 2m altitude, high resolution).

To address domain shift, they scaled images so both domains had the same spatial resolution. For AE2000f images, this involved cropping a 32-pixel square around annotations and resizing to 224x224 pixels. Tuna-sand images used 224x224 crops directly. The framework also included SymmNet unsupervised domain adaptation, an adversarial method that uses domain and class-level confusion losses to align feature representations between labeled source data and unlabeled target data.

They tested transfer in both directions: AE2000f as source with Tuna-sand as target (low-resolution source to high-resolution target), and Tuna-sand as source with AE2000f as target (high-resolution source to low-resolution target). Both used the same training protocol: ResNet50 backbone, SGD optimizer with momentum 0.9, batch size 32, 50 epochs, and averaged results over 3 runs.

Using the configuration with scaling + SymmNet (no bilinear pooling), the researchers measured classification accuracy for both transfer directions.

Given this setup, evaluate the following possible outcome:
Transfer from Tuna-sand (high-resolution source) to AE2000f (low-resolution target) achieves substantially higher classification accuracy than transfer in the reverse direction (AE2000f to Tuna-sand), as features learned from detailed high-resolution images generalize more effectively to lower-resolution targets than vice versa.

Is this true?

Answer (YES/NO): NO